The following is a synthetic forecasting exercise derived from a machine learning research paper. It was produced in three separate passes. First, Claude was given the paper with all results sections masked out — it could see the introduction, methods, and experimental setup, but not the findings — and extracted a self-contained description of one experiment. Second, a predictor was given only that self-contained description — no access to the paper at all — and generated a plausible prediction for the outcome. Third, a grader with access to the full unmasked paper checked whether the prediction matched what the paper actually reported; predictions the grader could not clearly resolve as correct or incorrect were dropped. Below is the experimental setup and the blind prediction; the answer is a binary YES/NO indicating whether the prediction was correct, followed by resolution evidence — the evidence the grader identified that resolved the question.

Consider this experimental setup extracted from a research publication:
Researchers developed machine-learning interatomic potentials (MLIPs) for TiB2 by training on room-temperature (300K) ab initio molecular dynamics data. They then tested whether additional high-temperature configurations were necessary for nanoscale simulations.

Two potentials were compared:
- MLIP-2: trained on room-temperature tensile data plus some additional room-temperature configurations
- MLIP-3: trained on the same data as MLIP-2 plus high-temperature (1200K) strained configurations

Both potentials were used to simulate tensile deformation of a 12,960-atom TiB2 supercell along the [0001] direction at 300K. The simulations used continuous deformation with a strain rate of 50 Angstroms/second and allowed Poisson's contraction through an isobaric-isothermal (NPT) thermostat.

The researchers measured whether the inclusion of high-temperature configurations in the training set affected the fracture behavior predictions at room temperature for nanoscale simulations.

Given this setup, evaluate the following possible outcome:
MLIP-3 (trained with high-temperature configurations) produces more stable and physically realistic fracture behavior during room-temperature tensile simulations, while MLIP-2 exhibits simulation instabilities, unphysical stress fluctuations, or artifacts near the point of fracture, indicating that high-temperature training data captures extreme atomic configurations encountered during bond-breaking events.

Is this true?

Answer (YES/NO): NO